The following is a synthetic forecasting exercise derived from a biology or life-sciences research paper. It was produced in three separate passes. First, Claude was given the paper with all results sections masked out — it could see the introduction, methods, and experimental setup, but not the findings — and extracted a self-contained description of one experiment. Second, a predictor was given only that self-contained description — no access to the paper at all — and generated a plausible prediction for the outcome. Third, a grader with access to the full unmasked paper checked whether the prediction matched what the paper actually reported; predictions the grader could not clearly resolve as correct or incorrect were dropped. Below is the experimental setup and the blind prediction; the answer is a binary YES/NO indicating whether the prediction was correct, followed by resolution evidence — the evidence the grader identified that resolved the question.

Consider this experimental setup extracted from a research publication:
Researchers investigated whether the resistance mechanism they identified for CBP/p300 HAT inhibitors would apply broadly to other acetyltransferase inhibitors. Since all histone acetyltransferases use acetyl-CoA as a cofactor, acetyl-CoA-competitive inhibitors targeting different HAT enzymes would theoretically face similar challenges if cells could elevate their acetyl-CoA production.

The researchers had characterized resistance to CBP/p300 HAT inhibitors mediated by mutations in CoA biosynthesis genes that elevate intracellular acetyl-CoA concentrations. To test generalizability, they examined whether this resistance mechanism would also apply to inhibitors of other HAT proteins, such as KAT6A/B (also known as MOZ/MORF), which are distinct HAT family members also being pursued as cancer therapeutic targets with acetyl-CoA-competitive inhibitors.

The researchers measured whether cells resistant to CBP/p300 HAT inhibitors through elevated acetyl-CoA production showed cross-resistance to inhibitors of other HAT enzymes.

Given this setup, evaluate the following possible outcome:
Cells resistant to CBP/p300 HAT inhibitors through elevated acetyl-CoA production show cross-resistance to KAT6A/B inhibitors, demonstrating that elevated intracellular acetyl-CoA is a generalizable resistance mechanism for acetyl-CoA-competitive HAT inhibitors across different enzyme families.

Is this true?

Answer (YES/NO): YES